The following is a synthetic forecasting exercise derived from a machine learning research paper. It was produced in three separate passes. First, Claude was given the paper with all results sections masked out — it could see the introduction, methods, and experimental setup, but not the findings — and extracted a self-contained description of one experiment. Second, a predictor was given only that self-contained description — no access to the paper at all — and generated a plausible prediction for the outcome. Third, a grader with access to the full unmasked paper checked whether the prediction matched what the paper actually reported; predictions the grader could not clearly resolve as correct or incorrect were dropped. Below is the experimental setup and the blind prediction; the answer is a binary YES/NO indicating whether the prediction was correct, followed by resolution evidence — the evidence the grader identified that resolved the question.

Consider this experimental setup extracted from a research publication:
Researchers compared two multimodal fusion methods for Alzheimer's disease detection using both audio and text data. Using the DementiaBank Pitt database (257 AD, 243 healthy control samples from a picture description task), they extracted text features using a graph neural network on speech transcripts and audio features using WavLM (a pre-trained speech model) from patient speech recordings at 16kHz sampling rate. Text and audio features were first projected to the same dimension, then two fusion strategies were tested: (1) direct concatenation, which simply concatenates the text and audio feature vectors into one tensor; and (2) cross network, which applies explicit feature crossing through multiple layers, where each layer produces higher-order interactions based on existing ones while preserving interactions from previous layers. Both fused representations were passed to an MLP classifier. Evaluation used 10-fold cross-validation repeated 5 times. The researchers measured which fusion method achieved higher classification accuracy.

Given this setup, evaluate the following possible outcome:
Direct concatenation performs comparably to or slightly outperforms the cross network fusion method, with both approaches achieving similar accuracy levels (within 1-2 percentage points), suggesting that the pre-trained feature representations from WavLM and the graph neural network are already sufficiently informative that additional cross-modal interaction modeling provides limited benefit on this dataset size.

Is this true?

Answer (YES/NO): YES